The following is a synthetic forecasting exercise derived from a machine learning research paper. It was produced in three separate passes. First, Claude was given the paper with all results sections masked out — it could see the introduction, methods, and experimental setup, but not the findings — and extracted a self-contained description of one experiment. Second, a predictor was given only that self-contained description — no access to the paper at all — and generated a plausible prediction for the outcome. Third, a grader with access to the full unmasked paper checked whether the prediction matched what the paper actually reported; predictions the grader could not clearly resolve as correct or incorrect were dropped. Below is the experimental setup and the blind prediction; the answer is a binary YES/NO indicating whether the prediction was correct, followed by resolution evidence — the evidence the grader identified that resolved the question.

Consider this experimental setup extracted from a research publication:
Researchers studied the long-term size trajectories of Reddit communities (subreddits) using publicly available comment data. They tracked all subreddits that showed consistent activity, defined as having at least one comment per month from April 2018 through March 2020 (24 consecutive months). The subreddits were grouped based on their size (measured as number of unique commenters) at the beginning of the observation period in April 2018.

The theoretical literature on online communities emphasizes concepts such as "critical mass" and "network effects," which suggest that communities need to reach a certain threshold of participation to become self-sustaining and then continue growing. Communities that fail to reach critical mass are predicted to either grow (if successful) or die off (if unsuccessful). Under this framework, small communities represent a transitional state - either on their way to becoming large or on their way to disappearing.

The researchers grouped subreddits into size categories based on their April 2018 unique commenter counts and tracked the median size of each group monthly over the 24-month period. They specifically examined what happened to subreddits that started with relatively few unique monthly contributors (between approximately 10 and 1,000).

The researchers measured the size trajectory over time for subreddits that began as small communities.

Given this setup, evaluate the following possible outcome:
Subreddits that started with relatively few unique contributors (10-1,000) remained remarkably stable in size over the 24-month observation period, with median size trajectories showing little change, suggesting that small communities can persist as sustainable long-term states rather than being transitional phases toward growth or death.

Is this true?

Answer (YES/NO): YES